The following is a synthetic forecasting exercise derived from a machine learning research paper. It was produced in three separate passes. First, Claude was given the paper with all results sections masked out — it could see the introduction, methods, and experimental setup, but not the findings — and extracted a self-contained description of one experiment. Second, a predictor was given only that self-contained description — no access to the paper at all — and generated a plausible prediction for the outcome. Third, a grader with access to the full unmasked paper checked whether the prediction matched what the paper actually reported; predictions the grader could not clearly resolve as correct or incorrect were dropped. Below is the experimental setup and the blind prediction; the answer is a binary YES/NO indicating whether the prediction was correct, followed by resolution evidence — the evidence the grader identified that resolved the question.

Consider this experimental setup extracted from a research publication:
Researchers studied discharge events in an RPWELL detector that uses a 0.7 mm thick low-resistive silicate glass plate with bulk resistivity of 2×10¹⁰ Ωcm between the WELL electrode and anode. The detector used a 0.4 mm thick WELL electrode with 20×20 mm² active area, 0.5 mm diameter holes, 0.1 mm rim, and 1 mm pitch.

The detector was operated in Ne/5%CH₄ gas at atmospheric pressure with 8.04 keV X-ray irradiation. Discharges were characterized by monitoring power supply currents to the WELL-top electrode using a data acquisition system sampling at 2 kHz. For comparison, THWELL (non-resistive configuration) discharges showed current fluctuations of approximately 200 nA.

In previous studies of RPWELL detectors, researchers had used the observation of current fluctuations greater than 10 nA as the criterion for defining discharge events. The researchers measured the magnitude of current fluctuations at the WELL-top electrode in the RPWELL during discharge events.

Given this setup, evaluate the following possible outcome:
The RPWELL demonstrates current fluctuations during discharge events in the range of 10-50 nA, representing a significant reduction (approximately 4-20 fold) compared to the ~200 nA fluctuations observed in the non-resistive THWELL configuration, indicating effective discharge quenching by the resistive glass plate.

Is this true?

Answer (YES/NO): NO